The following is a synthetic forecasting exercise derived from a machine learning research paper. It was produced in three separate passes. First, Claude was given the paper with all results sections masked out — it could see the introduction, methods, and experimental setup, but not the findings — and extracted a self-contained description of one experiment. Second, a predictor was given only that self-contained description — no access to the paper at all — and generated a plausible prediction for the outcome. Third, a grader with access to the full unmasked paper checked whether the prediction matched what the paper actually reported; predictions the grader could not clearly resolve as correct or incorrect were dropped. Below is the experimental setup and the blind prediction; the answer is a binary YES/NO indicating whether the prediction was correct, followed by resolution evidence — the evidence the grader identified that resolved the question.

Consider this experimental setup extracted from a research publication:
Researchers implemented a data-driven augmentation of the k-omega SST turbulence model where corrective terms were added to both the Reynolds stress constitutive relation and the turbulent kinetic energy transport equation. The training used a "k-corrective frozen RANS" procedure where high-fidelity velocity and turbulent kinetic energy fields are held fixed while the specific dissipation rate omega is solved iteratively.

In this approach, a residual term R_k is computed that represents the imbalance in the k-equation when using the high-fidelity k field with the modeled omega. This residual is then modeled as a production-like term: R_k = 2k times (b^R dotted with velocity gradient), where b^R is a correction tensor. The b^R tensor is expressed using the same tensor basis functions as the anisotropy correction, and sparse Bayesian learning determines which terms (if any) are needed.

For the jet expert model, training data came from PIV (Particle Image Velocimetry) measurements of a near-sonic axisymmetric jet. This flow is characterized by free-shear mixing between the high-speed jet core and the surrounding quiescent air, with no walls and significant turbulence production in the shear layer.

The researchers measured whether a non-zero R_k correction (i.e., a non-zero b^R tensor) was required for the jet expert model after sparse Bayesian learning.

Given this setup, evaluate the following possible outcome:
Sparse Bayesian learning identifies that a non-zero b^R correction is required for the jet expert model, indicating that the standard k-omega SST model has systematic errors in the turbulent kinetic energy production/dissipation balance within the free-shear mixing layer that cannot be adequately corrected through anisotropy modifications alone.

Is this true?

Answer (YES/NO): NO